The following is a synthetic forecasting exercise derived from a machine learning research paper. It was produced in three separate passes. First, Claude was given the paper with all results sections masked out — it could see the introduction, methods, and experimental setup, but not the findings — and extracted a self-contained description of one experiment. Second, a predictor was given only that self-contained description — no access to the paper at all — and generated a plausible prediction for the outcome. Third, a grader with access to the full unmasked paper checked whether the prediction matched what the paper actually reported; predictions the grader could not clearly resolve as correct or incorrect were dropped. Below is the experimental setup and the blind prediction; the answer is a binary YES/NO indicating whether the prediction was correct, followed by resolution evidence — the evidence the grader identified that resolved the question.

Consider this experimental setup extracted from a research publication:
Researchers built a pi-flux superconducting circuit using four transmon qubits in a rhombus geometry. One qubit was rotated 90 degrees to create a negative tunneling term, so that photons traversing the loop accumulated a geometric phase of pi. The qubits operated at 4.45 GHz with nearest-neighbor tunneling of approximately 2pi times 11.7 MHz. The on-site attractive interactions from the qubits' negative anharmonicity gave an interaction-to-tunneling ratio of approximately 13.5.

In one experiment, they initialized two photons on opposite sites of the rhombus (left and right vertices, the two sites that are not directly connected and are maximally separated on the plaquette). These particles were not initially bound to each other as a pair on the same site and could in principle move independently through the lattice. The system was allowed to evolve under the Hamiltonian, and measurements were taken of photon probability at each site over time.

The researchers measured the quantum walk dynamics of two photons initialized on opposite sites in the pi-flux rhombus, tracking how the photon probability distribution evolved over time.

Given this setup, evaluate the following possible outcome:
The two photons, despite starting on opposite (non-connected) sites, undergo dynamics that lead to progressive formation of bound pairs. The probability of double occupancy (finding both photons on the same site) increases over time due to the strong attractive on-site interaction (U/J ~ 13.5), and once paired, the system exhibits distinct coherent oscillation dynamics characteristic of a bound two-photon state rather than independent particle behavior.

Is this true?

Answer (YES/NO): NO